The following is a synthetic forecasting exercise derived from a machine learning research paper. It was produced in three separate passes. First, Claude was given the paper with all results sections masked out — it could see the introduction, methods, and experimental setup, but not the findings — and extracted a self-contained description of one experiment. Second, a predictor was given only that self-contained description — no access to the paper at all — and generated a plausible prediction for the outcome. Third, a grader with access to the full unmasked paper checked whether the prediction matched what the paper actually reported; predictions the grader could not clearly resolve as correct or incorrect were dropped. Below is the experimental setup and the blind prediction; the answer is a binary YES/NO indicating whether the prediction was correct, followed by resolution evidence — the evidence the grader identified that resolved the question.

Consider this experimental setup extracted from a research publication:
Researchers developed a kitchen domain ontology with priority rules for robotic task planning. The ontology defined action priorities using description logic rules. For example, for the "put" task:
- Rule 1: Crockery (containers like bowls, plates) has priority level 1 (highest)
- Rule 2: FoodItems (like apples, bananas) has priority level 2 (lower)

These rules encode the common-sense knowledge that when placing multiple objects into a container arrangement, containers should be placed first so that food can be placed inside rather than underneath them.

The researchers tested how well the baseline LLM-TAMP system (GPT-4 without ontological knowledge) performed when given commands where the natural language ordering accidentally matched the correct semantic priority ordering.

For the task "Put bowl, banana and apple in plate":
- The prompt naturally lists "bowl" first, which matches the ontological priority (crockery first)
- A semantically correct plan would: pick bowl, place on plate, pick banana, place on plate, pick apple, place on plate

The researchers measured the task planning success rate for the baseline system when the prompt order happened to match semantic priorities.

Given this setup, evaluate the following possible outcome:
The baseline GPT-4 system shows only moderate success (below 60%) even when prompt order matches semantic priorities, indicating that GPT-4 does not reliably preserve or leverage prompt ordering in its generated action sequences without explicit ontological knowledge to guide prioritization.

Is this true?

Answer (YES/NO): NO